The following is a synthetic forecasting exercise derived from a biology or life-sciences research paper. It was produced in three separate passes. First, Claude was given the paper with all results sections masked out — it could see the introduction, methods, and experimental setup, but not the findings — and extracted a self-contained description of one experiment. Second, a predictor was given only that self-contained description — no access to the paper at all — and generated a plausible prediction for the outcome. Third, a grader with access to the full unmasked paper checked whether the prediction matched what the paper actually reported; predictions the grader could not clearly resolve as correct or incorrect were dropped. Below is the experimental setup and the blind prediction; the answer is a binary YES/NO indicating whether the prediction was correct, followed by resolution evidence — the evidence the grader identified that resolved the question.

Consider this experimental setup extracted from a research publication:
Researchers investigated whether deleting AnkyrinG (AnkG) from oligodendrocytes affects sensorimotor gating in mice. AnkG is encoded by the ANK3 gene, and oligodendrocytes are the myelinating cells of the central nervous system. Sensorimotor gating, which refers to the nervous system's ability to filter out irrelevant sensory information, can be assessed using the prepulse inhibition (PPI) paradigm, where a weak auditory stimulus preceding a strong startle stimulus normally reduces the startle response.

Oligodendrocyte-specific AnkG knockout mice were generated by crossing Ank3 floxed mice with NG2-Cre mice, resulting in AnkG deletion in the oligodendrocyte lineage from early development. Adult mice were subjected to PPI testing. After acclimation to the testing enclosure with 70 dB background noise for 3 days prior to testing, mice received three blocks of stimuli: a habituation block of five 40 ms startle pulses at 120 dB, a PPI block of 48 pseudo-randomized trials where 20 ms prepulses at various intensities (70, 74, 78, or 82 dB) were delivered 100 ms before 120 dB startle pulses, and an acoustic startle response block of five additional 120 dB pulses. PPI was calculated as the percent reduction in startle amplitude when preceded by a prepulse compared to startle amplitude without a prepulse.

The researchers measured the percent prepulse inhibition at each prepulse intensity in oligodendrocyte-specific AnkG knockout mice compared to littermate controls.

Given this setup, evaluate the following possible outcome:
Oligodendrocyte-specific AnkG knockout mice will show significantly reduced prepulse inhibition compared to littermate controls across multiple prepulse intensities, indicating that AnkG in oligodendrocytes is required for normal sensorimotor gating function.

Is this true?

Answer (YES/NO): NO